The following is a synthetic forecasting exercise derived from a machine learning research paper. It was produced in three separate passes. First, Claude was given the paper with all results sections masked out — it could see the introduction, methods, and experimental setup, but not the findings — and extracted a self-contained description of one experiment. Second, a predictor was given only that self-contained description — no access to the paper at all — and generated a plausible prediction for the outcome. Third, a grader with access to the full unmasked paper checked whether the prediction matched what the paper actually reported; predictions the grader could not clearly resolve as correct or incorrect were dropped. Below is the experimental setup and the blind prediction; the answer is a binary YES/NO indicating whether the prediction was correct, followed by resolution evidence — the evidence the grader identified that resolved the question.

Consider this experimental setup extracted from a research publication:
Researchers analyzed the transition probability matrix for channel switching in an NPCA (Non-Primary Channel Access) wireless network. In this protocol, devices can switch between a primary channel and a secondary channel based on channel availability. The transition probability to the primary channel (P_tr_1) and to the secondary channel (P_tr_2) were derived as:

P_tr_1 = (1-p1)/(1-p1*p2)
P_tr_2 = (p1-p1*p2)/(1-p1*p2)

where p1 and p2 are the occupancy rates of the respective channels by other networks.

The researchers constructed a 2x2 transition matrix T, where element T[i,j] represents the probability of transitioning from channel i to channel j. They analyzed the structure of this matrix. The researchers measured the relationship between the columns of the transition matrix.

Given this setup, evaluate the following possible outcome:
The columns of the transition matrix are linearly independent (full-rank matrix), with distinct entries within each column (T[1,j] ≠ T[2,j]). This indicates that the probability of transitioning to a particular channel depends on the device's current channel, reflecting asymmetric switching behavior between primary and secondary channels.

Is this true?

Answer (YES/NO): NO